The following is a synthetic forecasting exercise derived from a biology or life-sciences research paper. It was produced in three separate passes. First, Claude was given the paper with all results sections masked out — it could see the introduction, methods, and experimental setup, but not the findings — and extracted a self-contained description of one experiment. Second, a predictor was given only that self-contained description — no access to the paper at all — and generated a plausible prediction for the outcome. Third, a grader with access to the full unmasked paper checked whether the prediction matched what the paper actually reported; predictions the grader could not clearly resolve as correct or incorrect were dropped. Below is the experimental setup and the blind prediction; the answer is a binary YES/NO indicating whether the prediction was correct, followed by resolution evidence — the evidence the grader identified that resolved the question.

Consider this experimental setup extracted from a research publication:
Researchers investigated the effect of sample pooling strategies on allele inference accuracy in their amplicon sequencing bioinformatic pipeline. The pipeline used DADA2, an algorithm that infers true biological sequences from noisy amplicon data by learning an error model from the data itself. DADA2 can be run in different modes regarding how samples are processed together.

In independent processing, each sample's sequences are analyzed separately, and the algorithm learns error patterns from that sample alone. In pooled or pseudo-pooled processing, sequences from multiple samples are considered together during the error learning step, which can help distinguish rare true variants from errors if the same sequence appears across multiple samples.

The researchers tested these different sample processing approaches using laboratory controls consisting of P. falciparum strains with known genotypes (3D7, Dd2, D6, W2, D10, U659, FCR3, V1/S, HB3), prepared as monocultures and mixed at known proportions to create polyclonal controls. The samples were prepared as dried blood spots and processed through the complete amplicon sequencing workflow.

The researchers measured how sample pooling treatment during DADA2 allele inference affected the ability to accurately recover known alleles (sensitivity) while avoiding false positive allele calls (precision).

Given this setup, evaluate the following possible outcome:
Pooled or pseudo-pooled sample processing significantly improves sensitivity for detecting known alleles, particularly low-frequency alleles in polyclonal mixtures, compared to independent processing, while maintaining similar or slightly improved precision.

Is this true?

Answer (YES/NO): YES